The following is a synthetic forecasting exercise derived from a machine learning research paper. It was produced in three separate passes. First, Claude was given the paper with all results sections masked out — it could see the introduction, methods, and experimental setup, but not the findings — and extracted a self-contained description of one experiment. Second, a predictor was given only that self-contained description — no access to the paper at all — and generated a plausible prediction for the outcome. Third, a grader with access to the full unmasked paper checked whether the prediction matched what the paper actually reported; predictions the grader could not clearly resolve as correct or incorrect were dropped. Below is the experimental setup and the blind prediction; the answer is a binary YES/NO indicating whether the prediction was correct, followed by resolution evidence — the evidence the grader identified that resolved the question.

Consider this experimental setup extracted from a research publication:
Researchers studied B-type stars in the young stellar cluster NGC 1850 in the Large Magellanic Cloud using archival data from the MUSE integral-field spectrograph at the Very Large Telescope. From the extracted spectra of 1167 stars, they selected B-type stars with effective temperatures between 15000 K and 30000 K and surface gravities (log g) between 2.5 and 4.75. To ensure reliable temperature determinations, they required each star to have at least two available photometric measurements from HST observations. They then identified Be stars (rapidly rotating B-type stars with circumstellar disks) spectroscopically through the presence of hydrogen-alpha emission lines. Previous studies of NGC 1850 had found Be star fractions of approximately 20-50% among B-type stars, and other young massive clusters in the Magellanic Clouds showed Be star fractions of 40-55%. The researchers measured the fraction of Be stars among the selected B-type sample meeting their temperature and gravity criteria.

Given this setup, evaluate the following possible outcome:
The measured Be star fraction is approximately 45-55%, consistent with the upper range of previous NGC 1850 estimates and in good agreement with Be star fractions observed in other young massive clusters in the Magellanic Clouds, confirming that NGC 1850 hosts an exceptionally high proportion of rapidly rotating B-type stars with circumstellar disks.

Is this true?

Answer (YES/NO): NO